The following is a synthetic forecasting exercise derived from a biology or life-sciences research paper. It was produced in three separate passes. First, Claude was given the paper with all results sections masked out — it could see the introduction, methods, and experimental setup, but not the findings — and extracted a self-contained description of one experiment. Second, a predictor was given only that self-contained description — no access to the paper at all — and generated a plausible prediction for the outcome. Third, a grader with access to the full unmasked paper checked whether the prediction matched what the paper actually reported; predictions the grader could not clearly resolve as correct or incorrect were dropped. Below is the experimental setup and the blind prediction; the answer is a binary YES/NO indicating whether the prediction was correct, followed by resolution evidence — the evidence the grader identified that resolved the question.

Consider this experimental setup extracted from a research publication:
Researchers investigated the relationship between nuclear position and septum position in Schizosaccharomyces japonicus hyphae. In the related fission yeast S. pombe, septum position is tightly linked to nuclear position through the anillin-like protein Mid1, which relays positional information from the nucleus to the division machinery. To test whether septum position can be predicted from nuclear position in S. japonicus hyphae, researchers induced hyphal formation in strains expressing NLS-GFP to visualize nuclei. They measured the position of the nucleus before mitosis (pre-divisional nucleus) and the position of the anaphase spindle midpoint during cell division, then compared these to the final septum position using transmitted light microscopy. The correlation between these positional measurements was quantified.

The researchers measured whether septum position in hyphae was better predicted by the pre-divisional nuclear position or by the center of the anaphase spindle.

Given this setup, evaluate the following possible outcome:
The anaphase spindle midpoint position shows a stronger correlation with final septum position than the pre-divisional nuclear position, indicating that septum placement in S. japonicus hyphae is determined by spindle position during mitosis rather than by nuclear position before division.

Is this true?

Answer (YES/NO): YES